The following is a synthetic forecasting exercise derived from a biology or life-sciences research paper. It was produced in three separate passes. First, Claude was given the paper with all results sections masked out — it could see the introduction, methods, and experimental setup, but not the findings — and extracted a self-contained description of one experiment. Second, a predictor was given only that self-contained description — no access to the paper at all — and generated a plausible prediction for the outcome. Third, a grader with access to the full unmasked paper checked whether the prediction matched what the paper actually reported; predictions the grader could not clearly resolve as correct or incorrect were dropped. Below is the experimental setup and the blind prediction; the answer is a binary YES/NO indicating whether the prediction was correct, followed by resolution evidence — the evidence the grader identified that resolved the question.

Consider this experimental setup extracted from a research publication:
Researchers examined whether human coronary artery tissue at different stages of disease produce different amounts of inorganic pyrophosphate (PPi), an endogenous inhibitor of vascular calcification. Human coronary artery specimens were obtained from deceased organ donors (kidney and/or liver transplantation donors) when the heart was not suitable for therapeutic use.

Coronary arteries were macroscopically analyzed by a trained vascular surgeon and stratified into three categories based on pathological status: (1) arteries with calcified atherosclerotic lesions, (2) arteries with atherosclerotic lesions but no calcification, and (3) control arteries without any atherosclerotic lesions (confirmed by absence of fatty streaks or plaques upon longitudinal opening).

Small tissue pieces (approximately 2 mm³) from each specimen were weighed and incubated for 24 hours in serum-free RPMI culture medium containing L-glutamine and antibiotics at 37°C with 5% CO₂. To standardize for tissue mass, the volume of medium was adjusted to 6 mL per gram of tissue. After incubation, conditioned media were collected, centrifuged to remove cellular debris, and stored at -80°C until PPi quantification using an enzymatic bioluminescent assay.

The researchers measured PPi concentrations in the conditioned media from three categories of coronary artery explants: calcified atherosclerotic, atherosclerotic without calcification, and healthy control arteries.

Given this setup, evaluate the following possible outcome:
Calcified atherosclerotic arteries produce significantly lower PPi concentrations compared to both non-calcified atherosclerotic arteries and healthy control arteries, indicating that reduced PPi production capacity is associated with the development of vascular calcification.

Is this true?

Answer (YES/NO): NO